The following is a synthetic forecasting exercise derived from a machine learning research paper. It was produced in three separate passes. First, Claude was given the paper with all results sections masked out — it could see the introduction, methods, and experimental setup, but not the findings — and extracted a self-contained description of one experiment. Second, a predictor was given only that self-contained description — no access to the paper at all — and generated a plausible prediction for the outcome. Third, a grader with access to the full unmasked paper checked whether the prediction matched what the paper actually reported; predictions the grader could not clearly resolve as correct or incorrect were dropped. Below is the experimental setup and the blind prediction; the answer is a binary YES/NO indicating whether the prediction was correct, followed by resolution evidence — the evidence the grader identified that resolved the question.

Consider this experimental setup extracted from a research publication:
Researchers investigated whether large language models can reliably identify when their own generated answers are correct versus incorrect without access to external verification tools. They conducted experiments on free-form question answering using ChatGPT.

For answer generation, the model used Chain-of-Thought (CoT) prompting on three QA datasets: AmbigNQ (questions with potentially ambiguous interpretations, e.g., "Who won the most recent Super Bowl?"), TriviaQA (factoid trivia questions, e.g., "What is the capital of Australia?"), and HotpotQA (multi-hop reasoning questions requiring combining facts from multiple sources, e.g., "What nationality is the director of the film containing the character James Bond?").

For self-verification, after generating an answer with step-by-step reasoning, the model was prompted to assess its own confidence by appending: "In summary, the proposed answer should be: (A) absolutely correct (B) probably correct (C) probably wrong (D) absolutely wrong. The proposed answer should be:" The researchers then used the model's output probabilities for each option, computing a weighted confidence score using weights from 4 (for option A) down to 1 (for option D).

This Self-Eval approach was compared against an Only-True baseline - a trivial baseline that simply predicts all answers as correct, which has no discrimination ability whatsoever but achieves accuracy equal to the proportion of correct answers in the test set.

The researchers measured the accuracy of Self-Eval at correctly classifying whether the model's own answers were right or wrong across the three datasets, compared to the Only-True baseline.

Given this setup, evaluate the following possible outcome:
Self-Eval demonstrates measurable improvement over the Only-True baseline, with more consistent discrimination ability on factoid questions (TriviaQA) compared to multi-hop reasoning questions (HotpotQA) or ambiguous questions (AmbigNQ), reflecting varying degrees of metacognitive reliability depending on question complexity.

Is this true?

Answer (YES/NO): NO